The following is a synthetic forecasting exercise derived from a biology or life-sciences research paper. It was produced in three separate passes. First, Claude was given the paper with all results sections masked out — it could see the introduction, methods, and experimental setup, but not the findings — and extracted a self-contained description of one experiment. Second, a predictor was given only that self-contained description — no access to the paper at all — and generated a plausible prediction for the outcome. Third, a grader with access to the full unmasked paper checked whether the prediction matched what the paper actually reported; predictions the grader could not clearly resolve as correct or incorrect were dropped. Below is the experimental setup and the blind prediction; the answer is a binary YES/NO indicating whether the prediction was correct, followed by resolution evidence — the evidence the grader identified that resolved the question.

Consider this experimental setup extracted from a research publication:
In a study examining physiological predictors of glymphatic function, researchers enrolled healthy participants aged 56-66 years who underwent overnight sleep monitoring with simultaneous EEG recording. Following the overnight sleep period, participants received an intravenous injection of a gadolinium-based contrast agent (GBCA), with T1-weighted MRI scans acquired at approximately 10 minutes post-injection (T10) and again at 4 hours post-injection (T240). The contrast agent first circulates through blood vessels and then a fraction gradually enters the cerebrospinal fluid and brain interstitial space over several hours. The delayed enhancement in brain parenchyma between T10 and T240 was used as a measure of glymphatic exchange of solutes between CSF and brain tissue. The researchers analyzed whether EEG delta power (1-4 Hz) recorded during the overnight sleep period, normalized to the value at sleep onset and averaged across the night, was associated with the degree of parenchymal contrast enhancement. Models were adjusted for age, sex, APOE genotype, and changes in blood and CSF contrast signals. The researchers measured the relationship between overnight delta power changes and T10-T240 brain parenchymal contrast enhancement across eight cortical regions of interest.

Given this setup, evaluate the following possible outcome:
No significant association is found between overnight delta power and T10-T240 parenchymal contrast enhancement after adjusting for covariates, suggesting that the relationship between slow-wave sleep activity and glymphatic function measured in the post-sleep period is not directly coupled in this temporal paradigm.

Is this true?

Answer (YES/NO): NO